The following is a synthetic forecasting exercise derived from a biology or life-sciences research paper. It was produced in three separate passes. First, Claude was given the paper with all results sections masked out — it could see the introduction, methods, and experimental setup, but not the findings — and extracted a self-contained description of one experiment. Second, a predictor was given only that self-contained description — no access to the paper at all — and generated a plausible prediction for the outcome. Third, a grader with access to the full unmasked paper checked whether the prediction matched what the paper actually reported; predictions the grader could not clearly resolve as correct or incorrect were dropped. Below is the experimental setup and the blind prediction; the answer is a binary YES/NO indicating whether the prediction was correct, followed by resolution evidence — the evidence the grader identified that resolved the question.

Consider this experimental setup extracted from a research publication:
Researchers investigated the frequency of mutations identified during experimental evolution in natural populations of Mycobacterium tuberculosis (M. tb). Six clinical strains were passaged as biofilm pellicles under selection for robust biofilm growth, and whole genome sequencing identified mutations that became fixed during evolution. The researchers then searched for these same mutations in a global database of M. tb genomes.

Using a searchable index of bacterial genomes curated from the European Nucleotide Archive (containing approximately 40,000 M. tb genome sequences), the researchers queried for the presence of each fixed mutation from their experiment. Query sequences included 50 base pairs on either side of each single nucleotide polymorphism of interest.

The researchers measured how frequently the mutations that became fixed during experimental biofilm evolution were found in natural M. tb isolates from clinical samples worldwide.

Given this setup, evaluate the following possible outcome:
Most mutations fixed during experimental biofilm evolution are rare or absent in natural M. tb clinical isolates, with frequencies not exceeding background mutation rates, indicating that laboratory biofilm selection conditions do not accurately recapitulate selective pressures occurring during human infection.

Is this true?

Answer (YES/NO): YES